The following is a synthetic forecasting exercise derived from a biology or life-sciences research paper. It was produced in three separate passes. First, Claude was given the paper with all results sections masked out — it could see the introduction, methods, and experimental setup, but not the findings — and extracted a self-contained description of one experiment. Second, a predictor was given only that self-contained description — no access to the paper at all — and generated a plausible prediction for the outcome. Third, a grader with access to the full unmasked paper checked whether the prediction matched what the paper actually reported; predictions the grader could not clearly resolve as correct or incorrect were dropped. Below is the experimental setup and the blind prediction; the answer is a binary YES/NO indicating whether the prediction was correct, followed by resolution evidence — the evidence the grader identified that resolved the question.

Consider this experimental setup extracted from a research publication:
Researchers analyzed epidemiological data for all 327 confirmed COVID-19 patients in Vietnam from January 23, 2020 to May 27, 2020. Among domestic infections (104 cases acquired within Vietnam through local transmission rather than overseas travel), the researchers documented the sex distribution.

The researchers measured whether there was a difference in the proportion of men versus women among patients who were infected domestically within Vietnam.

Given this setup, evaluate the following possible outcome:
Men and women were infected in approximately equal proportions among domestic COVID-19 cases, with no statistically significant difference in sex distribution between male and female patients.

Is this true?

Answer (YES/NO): NO